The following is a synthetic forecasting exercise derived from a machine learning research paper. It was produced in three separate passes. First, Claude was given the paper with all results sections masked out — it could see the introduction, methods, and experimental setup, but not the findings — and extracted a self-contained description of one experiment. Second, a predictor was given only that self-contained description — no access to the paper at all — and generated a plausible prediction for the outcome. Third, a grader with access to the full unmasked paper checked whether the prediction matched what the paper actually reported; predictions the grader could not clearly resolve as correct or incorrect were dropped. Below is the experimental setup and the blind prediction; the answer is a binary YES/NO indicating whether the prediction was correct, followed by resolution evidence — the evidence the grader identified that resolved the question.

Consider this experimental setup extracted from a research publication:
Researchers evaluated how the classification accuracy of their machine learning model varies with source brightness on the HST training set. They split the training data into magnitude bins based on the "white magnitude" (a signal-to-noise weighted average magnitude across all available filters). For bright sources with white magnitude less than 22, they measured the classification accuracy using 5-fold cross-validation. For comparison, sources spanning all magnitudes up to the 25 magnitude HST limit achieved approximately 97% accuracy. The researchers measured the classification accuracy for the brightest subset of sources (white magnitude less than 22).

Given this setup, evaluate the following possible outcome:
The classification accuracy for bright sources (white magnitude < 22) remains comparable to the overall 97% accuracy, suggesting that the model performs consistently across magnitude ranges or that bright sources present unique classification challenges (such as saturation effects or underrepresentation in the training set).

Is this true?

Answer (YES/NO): NO